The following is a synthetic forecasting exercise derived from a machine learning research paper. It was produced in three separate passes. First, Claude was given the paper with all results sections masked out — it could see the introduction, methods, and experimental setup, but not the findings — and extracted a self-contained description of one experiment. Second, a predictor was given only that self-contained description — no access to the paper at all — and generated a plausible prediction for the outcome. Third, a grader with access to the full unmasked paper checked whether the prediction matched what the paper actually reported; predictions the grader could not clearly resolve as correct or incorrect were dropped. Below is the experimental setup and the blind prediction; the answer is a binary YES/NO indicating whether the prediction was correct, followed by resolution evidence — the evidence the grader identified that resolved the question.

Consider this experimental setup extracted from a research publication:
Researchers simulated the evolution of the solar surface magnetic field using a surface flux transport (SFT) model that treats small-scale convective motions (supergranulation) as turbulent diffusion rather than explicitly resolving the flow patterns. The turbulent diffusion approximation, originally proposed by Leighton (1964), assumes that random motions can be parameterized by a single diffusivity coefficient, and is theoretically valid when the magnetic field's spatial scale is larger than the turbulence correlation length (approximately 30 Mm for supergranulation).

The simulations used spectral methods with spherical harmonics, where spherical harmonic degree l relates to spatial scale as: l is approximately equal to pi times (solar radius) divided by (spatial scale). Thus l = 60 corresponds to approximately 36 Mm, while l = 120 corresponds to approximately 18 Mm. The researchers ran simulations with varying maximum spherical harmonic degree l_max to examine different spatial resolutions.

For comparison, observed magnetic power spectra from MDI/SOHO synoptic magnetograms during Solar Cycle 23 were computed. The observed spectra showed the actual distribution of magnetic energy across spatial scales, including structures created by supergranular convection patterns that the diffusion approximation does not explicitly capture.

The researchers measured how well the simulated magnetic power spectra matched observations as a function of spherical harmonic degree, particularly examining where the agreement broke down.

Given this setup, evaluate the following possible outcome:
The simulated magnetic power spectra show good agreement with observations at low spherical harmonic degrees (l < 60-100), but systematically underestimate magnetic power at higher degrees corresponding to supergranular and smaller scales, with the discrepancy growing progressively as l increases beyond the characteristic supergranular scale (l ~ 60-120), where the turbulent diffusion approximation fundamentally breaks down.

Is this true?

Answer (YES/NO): YES